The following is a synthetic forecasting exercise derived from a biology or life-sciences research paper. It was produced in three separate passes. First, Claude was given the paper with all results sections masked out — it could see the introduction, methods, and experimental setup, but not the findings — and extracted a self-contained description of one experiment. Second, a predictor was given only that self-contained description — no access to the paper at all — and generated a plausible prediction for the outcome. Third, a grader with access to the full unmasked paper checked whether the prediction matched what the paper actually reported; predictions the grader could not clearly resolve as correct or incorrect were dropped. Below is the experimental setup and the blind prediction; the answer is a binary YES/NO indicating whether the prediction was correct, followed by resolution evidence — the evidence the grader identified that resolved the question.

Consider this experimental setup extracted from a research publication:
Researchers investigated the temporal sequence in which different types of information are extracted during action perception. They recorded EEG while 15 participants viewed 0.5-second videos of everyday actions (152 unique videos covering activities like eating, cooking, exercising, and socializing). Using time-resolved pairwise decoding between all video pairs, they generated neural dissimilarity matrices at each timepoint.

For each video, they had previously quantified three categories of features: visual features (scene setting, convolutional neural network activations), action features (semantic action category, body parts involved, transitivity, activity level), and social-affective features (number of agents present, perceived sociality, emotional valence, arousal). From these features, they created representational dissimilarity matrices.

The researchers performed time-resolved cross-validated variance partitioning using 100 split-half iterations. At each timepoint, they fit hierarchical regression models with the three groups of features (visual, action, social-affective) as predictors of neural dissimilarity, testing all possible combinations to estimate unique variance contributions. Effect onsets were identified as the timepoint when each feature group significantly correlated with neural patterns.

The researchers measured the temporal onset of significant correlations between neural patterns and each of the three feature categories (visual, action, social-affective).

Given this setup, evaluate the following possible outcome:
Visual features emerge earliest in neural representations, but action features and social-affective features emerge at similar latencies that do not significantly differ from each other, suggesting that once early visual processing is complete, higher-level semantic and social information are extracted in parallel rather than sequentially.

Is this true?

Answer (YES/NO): NO